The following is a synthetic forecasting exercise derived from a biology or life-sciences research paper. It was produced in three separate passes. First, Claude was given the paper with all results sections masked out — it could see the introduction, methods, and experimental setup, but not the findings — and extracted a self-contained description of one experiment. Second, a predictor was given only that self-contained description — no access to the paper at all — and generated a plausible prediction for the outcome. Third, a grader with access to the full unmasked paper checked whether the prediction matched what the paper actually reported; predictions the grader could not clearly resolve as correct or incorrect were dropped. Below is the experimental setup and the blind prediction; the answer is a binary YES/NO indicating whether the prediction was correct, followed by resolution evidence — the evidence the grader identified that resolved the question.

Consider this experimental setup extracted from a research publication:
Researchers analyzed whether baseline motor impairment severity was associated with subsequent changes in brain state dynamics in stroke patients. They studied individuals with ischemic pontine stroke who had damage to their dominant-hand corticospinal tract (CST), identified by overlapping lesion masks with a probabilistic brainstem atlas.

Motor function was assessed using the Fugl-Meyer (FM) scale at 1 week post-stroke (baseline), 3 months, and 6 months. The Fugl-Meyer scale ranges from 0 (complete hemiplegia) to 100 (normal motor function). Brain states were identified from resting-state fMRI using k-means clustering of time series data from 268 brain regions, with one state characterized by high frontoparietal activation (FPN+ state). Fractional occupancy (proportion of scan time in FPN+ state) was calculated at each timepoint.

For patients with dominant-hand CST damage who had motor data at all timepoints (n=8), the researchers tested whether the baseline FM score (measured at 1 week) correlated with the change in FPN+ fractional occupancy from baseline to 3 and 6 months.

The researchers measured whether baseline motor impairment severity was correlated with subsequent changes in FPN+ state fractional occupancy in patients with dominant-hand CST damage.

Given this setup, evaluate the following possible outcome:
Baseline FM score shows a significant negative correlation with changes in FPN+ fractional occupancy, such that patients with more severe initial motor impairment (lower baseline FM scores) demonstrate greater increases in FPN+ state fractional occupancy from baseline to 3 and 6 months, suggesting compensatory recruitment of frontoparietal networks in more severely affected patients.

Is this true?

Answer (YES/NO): NO